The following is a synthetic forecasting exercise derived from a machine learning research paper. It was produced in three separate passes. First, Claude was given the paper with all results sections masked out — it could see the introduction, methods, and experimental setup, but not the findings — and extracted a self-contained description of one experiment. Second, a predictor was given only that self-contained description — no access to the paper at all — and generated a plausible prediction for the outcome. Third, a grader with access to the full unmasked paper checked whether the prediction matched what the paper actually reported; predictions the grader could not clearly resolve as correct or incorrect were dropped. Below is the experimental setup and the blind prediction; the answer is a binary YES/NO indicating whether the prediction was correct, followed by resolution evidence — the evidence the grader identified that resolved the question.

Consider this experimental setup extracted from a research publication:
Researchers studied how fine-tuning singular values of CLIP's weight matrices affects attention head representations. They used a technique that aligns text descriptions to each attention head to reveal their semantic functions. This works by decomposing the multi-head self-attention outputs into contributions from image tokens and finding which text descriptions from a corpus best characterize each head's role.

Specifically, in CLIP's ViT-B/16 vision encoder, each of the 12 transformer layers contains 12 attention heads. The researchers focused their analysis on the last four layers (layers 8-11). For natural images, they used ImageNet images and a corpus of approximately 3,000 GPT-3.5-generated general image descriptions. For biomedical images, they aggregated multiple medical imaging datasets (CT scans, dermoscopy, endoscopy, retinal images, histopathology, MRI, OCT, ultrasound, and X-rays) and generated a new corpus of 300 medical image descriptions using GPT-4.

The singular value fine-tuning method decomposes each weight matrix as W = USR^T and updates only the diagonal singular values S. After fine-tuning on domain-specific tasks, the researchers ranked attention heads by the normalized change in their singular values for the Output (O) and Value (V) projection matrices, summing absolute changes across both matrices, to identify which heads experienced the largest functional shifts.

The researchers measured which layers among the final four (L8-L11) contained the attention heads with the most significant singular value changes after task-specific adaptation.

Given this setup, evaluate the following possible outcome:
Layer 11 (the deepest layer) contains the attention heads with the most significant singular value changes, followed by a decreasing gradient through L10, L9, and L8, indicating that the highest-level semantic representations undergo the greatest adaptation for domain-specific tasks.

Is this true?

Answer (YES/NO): NO